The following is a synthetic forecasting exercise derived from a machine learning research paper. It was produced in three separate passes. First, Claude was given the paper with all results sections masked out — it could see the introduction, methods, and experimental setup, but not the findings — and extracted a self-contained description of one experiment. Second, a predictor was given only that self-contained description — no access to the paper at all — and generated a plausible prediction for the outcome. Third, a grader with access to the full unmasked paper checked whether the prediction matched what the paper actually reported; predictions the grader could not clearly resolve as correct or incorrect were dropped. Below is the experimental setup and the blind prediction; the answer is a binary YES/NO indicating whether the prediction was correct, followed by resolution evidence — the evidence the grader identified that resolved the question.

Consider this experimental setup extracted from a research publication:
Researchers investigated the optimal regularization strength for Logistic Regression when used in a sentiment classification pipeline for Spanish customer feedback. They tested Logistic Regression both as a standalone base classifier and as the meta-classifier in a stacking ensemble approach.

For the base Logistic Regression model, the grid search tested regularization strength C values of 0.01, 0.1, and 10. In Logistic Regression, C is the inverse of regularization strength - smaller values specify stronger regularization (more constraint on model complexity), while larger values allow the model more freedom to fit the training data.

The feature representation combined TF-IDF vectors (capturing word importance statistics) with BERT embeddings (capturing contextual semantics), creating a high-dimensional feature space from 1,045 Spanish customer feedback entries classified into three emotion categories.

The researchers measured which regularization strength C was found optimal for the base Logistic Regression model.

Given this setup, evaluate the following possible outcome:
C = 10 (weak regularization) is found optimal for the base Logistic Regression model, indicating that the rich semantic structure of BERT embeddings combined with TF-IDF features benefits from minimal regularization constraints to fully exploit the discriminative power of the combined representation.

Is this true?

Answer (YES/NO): NO